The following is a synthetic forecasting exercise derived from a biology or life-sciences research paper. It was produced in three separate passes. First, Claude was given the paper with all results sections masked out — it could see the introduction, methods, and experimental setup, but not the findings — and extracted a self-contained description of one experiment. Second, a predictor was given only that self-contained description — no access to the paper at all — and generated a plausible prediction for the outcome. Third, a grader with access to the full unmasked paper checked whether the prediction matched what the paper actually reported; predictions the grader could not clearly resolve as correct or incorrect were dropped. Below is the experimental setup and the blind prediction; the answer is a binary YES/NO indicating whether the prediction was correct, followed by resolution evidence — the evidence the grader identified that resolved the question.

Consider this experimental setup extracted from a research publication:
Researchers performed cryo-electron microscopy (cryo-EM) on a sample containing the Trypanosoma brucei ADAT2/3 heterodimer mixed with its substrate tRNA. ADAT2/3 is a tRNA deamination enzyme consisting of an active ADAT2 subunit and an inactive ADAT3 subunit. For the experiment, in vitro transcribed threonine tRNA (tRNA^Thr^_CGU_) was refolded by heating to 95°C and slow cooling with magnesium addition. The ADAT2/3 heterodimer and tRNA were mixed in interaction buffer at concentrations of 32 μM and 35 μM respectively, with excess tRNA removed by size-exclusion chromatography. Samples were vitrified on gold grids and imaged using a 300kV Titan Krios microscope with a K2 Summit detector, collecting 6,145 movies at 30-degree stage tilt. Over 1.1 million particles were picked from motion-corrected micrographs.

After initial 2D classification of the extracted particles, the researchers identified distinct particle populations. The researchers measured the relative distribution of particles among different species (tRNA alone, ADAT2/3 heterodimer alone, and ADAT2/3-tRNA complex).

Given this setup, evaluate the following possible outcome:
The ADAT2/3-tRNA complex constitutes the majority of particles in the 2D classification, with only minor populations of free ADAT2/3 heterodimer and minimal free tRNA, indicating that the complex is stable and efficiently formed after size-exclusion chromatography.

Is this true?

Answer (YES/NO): YES